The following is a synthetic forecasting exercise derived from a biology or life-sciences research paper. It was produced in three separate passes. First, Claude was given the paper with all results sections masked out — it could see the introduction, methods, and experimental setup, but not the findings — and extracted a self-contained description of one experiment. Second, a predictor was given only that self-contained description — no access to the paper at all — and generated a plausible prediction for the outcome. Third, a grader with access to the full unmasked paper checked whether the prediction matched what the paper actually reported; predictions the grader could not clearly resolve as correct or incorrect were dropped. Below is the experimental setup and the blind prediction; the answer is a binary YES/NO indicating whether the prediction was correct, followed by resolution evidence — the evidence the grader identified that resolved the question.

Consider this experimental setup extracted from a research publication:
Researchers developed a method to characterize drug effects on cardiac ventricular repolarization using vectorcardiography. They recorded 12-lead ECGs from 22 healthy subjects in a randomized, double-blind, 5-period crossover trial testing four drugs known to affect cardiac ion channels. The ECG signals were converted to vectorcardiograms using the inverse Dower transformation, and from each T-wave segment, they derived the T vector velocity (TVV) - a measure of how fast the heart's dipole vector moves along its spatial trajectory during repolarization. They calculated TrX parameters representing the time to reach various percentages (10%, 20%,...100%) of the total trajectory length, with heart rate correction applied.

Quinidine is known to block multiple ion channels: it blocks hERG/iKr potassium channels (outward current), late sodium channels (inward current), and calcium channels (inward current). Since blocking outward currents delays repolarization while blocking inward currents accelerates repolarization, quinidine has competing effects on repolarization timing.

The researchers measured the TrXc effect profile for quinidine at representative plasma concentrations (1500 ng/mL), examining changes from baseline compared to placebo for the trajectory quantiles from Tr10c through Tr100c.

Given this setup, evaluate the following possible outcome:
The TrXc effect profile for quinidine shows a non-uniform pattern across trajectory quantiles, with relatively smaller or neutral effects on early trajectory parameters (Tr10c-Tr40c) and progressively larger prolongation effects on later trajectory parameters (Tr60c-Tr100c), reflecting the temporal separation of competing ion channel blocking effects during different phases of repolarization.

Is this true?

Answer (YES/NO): NO